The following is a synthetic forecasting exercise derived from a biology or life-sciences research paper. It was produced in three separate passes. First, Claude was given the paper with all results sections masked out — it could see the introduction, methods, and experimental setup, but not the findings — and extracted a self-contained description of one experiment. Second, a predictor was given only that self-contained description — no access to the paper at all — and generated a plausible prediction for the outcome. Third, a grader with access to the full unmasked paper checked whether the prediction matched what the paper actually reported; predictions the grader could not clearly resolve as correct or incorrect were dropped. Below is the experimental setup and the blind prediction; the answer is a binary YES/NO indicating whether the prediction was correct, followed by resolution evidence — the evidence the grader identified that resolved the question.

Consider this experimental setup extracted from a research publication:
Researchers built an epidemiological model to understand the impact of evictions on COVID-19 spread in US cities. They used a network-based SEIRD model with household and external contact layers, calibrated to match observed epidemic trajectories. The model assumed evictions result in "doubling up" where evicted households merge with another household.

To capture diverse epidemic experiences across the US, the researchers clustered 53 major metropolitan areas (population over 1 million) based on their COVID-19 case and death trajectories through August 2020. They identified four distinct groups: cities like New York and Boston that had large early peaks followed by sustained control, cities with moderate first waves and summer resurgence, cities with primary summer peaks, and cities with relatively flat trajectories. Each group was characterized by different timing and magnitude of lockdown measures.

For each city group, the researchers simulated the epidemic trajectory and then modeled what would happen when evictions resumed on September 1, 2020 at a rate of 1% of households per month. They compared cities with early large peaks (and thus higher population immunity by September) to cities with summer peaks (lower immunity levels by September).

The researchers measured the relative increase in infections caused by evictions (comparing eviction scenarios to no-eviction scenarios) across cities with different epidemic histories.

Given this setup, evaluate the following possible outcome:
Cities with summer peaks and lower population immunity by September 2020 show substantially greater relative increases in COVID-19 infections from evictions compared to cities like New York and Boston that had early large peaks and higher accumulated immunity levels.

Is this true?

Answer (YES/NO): NO